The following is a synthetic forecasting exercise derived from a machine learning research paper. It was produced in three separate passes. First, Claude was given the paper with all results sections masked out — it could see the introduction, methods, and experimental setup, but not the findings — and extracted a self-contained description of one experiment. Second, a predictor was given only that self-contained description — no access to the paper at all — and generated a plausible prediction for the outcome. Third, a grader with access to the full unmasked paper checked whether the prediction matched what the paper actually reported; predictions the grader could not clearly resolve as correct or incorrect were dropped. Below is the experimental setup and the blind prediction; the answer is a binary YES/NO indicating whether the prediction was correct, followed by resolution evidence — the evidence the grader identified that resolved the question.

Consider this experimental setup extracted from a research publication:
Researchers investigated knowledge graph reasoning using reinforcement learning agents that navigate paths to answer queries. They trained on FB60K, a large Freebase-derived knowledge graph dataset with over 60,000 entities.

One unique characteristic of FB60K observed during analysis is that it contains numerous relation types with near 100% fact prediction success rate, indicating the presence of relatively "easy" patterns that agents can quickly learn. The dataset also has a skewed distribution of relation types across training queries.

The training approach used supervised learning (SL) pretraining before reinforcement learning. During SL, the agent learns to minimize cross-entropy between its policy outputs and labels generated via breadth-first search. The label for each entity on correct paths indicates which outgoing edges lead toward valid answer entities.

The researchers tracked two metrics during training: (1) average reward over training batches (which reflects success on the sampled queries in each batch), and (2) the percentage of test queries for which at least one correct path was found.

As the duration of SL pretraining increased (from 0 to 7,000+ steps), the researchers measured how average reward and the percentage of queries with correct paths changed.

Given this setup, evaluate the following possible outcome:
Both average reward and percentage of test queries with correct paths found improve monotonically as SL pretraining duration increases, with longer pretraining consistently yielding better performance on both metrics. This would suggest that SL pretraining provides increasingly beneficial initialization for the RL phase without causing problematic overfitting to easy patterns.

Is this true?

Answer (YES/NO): NO